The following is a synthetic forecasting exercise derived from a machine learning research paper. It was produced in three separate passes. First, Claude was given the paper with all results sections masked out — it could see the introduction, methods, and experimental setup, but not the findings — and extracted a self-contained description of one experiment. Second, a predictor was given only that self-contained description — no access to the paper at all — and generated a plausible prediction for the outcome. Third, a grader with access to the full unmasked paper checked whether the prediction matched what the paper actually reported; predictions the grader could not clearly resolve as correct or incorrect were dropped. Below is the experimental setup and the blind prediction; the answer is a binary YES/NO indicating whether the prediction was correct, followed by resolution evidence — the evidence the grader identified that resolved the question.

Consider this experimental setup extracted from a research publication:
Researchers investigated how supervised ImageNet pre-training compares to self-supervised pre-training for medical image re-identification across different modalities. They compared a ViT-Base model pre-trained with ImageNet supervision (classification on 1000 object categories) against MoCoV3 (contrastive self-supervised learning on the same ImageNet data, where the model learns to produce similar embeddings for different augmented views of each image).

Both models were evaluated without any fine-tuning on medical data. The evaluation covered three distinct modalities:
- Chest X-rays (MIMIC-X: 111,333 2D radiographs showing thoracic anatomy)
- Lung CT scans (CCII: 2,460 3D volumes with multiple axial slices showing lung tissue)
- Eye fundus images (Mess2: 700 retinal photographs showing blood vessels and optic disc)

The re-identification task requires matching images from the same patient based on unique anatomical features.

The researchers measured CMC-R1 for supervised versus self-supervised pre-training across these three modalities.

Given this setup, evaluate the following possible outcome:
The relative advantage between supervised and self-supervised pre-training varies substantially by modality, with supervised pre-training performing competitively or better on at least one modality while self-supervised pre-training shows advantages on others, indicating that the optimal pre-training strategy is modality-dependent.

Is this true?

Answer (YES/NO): NO